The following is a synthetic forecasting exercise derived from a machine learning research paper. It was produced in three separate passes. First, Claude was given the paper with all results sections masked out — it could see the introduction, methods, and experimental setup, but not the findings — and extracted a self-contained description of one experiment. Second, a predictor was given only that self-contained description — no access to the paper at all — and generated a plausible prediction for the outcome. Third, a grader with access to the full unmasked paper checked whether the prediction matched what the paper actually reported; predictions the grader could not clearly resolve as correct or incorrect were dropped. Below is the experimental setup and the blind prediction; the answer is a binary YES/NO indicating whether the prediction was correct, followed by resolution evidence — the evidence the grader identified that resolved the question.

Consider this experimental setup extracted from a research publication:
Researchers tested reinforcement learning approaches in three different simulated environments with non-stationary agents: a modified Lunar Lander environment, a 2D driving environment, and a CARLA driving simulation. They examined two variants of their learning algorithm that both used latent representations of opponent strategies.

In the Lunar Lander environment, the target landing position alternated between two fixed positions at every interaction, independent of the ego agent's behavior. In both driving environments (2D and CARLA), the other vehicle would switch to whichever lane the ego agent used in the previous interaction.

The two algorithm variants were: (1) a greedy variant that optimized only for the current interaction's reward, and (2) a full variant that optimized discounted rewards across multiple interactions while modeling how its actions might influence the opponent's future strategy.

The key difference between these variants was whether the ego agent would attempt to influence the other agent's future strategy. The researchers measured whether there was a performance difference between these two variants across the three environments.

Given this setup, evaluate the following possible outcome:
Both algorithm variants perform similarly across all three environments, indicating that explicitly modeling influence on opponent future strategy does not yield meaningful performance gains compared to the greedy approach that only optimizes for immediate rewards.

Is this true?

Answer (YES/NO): YES